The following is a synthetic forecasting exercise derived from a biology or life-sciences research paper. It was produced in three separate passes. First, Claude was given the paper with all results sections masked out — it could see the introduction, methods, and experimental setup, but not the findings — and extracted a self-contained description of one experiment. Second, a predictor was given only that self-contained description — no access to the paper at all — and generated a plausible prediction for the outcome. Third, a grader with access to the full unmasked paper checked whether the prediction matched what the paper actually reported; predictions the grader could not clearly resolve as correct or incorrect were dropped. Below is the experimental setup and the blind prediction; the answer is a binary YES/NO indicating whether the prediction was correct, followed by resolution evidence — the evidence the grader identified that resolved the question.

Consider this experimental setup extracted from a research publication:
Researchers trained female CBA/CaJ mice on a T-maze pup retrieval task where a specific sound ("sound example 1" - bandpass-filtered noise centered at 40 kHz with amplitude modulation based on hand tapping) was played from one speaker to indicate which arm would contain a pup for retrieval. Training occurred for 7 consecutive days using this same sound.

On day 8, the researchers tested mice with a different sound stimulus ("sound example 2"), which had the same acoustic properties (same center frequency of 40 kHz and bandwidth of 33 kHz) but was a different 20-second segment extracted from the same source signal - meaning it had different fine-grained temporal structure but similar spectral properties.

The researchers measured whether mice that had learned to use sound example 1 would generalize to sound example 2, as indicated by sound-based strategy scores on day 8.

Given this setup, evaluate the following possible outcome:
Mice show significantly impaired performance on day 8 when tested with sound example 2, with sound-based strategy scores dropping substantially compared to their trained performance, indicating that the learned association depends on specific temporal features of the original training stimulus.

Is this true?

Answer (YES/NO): NO